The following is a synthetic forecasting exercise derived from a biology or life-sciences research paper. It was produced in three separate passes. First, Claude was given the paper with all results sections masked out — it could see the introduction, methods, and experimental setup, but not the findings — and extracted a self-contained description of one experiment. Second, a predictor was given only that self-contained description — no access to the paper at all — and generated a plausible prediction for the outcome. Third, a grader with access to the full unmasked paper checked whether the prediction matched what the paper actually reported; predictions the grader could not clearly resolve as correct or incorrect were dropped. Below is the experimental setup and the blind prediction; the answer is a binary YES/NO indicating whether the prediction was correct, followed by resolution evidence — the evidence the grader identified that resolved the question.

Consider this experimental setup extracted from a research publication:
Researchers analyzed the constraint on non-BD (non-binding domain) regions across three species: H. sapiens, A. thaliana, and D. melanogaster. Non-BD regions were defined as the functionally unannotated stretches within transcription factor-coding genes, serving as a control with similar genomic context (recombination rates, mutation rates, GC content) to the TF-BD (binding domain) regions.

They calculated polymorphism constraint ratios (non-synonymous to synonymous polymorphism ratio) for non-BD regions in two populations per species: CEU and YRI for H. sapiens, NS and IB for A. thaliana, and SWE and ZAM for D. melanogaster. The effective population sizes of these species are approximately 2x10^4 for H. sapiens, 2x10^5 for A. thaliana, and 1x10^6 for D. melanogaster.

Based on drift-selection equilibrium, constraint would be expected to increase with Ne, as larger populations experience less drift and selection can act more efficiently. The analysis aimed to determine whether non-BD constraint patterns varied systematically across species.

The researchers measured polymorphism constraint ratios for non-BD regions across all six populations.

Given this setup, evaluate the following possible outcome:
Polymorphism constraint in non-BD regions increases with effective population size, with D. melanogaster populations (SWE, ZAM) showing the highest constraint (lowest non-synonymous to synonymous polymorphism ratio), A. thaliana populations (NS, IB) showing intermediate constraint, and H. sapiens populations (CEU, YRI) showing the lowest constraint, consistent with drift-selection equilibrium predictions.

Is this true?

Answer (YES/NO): NO